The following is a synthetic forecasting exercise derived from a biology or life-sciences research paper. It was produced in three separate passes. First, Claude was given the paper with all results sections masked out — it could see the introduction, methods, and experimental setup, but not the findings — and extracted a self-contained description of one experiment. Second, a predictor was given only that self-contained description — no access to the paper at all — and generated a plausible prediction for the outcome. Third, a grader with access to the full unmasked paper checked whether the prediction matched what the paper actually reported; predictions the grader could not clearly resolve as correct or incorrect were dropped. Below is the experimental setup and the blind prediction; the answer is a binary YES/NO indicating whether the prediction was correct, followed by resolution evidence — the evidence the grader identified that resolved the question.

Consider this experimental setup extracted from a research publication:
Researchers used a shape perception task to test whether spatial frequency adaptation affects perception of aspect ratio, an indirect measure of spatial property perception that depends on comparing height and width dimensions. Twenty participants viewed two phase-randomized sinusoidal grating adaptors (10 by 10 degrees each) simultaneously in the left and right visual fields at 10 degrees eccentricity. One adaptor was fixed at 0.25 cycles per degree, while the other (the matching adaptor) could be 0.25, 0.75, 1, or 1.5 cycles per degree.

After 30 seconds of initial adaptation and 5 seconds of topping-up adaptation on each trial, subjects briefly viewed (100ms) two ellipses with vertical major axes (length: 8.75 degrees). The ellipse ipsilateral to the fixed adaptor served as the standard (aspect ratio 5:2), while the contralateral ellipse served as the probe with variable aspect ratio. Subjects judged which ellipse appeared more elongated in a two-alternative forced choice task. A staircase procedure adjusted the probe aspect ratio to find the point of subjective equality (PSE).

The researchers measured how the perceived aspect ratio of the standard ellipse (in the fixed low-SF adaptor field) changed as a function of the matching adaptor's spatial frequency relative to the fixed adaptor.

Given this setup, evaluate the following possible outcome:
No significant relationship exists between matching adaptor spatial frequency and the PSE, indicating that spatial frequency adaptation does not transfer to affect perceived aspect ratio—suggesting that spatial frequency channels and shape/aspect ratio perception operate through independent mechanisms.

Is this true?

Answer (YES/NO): NO